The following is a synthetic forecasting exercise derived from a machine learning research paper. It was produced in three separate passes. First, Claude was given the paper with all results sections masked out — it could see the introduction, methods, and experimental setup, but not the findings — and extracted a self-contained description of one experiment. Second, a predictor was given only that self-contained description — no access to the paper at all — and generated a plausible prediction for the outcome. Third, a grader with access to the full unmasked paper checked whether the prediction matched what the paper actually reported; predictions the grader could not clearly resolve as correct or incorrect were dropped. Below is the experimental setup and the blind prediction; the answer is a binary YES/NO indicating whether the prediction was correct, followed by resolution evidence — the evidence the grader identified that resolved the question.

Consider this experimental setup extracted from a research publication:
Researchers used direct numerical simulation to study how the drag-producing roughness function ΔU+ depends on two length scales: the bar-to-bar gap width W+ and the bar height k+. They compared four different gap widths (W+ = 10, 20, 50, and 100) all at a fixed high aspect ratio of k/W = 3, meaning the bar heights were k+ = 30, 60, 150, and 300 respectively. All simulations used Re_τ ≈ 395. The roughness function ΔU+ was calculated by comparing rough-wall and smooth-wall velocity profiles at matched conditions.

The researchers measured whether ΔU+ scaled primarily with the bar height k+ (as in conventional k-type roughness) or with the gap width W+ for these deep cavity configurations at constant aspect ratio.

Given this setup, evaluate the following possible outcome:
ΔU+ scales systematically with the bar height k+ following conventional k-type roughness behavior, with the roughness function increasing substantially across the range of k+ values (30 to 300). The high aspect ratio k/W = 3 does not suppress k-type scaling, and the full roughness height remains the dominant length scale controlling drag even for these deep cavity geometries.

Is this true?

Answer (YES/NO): NO